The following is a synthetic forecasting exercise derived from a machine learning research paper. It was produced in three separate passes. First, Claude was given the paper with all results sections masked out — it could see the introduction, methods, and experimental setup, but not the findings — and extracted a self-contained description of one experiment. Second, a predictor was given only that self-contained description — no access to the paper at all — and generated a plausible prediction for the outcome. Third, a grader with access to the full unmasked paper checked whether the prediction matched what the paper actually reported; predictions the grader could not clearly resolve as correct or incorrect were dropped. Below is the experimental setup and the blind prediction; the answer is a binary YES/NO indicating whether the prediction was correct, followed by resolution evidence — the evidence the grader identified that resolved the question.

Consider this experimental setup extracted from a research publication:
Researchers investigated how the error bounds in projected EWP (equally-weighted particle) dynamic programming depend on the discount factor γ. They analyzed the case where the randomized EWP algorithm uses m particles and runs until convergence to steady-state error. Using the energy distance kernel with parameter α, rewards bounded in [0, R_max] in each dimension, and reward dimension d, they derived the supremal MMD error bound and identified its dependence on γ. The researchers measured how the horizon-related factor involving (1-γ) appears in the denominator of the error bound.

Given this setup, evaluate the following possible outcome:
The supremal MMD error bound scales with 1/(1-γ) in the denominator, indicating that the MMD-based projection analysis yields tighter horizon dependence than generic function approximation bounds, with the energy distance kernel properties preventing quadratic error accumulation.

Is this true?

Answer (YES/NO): NO